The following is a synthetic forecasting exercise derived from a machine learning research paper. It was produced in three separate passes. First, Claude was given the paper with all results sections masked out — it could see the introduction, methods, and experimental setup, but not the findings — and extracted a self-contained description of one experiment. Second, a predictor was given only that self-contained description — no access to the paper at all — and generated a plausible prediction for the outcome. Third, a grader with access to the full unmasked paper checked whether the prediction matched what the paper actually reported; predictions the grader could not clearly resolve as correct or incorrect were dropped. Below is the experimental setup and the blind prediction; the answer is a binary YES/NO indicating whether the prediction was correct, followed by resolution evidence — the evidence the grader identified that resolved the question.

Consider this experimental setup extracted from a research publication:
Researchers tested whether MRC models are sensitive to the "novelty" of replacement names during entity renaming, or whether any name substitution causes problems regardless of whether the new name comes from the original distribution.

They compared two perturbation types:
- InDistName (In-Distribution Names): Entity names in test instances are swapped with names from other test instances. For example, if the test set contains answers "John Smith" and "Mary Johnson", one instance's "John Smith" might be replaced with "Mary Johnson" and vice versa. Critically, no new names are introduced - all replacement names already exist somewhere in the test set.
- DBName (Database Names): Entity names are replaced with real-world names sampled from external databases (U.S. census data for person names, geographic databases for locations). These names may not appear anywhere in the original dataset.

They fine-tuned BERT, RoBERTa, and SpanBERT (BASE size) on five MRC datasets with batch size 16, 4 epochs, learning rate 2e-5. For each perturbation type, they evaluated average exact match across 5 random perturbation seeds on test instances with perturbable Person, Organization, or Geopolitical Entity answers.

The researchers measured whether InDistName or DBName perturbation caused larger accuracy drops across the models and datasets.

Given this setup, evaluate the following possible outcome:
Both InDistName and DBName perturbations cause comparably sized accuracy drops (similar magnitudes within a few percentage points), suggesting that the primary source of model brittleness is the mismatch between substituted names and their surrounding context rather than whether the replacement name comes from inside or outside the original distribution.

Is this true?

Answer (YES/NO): NO